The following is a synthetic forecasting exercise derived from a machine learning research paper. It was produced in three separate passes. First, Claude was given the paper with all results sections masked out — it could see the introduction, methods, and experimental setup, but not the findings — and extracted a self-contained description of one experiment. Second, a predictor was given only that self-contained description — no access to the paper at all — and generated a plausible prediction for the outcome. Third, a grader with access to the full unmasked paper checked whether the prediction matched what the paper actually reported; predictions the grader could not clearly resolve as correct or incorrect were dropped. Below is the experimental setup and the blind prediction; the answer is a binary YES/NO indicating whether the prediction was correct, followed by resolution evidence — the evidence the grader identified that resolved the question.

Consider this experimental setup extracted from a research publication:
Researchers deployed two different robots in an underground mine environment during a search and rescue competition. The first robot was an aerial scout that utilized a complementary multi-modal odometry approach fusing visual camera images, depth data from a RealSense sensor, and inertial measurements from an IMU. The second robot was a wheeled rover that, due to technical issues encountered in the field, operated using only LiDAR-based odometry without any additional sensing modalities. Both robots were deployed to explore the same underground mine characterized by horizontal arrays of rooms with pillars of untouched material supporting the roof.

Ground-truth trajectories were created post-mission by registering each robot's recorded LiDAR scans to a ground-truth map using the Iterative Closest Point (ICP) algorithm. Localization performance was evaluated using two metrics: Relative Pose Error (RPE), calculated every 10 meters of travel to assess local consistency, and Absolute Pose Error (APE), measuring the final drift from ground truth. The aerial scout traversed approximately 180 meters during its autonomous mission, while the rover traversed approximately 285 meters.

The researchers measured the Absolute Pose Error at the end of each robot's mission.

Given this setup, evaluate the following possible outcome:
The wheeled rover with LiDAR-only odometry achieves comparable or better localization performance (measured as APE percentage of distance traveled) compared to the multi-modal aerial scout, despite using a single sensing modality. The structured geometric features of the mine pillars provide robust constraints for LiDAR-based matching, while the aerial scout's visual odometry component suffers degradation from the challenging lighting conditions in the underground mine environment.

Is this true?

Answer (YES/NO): NO